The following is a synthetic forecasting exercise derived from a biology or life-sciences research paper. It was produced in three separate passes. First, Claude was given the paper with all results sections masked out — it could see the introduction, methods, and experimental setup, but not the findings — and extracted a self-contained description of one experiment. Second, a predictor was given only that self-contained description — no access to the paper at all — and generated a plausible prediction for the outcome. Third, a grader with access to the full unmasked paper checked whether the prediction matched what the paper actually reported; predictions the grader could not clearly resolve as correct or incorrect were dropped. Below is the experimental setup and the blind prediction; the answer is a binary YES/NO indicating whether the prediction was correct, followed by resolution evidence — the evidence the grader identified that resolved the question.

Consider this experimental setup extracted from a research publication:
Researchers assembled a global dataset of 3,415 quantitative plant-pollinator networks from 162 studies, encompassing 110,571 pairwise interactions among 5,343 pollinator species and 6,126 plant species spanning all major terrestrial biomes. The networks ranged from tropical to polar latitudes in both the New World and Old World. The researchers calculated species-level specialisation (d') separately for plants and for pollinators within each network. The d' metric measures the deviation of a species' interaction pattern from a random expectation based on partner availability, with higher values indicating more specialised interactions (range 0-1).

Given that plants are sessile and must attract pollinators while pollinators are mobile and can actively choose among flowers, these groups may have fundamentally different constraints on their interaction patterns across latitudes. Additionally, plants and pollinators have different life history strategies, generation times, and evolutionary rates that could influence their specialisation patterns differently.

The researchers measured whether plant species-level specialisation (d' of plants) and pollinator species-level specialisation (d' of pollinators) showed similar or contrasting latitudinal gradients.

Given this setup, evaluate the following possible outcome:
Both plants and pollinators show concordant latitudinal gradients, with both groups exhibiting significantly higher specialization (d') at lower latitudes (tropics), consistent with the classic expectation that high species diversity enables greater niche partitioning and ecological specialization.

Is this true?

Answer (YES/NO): NO